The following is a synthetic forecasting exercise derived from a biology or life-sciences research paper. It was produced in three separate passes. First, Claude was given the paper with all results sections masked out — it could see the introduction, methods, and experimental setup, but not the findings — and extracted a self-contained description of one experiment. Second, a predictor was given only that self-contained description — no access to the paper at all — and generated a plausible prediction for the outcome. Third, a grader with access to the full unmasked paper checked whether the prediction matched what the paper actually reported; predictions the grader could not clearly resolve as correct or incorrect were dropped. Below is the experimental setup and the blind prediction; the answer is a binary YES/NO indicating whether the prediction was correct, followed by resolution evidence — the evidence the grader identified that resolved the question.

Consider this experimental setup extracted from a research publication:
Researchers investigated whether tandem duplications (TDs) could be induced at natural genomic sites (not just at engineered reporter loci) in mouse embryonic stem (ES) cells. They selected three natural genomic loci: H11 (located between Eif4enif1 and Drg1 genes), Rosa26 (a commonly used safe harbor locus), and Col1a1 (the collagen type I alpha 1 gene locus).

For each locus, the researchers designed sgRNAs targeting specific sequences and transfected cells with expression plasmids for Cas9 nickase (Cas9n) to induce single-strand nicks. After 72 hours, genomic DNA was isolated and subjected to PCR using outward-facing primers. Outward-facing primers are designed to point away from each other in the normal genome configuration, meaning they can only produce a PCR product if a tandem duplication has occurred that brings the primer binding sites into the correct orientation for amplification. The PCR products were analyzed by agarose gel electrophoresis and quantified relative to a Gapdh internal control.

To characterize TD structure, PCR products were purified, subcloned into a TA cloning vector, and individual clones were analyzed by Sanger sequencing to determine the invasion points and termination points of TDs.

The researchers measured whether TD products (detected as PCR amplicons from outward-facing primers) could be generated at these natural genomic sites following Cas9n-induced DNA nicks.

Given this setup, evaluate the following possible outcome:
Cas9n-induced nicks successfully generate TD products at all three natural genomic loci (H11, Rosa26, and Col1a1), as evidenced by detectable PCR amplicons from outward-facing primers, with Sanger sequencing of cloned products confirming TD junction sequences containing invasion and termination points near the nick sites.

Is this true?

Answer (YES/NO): YES